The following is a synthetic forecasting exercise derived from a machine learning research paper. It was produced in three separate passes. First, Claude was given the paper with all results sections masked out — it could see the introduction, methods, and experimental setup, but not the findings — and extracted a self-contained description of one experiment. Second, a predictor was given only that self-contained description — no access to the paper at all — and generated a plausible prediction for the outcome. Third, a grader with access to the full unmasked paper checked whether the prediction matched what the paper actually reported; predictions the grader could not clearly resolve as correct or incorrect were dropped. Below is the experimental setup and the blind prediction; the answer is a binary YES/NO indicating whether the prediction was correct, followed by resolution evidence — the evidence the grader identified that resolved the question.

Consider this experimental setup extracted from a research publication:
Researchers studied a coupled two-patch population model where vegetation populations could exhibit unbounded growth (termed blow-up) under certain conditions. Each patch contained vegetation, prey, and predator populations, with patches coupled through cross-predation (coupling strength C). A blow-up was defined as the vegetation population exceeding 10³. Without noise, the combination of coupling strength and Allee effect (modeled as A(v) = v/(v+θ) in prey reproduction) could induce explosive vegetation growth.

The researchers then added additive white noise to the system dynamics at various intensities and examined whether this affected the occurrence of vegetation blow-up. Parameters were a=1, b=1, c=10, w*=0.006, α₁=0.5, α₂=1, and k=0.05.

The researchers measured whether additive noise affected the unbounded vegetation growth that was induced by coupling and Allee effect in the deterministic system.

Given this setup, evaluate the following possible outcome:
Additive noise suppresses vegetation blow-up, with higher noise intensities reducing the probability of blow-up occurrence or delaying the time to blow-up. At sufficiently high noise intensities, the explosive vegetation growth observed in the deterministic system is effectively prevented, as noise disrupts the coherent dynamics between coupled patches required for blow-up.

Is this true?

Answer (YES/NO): YES